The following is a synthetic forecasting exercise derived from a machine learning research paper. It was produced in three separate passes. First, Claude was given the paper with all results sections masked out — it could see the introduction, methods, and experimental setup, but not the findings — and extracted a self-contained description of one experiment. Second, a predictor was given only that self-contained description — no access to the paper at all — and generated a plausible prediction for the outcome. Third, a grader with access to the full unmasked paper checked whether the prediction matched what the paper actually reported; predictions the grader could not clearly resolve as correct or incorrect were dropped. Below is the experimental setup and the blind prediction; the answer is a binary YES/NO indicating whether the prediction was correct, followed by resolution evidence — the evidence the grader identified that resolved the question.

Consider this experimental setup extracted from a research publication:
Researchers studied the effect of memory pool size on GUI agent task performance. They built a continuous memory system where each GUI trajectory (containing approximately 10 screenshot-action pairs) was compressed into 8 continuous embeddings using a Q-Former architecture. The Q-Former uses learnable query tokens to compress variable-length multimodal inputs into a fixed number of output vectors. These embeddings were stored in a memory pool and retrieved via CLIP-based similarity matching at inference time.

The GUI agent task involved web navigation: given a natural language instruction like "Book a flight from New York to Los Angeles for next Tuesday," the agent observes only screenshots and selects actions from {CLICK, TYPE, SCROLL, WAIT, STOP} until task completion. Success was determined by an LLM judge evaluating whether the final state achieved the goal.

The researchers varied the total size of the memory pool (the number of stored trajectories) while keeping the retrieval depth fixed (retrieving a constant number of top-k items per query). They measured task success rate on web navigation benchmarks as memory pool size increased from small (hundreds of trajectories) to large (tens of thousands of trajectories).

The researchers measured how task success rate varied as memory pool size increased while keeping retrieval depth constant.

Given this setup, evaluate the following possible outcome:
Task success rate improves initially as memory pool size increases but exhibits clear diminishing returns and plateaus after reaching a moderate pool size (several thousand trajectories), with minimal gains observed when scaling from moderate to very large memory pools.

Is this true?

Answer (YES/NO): NO